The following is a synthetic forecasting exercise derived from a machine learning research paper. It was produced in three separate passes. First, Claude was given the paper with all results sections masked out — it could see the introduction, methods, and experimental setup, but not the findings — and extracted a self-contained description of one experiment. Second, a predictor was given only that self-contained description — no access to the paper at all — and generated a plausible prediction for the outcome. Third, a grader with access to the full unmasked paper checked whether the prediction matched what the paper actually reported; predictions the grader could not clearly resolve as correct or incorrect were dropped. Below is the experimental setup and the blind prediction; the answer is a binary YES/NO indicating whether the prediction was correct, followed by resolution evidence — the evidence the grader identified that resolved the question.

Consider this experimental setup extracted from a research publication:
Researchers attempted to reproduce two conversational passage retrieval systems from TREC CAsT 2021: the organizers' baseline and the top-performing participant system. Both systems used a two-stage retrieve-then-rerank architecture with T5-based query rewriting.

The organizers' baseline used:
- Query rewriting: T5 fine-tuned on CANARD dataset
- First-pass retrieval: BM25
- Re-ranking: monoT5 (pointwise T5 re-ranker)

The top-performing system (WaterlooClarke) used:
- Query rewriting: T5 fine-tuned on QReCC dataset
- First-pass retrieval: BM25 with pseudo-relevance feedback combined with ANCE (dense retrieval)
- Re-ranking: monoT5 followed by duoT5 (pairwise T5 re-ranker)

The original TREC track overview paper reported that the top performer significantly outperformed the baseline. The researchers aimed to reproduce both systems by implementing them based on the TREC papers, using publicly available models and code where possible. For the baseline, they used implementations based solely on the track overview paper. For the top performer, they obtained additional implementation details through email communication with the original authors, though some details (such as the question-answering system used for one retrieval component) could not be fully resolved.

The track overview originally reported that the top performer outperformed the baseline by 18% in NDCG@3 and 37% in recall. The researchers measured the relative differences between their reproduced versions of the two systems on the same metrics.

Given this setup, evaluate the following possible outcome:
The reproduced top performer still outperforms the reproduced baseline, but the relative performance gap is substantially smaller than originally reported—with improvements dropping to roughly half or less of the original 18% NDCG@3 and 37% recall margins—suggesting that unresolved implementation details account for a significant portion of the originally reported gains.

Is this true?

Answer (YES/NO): YES